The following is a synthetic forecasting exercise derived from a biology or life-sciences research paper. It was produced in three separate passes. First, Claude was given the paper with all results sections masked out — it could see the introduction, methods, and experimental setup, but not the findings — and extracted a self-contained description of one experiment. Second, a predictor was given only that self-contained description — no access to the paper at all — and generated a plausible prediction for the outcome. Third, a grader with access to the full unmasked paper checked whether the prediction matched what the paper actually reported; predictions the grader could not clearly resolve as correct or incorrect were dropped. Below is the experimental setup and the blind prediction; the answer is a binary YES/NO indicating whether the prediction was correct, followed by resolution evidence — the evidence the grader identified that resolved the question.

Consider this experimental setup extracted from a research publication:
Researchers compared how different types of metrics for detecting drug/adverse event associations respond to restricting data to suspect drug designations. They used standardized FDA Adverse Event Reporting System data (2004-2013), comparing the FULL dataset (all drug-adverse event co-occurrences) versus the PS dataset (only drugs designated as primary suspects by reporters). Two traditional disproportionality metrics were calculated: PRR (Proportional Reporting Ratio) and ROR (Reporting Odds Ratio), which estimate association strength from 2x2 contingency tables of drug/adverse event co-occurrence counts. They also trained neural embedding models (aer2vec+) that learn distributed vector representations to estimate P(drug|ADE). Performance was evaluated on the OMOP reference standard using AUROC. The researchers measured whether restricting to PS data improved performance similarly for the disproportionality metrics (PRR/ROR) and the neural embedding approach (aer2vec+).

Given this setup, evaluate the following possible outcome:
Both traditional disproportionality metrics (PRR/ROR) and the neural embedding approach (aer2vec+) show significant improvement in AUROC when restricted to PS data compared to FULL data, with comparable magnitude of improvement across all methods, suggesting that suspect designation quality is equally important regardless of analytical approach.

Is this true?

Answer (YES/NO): YES